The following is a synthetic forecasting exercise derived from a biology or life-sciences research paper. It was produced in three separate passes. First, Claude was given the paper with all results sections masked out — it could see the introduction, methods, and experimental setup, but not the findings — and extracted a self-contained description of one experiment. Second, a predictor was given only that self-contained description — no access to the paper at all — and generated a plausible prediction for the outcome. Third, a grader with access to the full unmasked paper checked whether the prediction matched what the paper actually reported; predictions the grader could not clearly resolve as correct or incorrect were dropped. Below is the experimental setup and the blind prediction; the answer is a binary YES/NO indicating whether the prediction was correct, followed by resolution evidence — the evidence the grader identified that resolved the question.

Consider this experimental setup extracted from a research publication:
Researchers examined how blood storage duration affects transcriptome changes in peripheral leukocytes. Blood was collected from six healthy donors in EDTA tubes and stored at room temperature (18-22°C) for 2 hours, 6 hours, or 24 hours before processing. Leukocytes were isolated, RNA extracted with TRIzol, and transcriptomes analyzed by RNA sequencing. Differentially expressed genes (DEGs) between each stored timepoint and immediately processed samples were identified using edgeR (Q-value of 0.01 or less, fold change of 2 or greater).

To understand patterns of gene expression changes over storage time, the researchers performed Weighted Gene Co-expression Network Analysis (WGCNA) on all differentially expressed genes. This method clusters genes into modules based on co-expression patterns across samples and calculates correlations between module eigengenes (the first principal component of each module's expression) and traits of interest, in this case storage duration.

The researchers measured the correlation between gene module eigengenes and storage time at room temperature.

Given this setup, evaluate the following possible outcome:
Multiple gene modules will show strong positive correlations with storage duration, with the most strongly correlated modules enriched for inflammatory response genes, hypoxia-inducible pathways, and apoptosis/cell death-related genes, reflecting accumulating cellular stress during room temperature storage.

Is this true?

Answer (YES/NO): NO